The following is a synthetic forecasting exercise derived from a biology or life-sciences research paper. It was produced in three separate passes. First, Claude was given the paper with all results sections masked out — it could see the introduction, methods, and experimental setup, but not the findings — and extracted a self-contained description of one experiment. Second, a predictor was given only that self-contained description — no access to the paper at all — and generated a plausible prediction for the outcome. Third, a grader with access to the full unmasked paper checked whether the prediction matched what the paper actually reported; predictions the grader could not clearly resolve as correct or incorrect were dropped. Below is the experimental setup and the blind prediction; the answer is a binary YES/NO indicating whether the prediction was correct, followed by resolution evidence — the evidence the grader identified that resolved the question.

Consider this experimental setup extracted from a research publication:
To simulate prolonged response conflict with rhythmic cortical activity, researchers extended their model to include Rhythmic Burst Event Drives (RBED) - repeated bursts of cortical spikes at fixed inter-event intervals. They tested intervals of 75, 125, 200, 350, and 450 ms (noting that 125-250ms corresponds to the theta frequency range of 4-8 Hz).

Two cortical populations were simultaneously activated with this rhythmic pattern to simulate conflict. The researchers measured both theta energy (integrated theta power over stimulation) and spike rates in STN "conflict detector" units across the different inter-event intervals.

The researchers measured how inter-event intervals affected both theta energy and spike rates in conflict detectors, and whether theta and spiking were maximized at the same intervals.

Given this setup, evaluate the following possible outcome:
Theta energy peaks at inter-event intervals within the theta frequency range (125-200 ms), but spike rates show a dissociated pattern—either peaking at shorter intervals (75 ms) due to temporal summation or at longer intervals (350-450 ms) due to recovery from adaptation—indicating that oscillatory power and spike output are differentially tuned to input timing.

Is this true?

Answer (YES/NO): NO